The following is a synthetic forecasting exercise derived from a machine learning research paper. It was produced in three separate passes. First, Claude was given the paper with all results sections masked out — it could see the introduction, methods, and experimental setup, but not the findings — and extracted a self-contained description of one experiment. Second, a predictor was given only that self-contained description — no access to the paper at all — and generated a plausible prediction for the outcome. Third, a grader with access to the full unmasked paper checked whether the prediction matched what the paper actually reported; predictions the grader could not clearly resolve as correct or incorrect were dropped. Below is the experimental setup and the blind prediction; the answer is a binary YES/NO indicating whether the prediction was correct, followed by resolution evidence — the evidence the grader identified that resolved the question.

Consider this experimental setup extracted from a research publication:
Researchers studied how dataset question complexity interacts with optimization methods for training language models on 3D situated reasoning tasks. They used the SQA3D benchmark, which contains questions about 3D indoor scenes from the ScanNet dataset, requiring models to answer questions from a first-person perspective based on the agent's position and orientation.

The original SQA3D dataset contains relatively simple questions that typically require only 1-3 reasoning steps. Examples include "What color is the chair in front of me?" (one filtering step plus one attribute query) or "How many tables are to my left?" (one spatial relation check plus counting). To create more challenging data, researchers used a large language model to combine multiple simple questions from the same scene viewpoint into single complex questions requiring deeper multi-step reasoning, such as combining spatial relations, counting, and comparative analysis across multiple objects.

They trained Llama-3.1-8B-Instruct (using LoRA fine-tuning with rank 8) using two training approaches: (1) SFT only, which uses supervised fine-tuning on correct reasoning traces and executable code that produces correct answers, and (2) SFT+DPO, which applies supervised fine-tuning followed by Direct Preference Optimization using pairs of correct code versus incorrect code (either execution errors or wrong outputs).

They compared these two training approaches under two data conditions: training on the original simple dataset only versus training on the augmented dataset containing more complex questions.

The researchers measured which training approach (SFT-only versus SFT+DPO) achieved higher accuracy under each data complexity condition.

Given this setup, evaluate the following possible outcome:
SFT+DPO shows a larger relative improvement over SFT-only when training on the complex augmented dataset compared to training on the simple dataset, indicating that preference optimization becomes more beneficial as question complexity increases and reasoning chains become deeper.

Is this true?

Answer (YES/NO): YES